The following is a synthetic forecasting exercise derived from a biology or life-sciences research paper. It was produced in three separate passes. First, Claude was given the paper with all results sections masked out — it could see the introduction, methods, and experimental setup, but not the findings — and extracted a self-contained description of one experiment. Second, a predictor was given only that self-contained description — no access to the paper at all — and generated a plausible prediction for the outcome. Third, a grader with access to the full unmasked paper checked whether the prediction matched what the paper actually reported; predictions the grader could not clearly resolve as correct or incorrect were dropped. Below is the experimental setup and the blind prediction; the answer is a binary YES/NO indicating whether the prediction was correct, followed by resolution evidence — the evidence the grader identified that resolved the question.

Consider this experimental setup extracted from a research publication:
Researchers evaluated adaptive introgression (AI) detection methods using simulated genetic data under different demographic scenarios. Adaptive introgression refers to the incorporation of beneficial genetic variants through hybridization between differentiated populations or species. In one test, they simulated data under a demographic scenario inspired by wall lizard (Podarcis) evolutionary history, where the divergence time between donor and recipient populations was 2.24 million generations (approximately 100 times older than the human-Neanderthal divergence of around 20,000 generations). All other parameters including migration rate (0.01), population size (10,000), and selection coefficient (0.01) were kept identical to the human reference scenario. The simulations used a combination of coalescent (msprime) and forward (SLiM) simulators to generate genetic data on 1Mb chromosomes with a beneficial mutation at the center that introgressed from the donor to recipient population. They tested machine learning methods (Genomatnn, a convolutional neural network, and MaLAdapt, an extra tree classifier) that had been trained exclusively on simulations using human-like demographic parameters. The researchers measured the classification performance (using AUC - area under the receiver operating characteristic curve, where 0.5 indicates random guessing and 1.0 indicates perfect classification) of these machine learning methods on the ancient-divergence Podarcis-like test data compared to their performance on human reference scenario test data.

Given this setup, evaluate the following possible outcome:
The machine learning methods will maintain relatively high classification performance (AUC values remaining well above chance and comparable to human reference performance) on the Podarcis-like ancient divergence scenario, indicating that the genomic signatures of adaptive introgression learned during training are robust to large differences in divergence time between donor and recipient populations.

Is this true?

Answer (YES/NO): YES